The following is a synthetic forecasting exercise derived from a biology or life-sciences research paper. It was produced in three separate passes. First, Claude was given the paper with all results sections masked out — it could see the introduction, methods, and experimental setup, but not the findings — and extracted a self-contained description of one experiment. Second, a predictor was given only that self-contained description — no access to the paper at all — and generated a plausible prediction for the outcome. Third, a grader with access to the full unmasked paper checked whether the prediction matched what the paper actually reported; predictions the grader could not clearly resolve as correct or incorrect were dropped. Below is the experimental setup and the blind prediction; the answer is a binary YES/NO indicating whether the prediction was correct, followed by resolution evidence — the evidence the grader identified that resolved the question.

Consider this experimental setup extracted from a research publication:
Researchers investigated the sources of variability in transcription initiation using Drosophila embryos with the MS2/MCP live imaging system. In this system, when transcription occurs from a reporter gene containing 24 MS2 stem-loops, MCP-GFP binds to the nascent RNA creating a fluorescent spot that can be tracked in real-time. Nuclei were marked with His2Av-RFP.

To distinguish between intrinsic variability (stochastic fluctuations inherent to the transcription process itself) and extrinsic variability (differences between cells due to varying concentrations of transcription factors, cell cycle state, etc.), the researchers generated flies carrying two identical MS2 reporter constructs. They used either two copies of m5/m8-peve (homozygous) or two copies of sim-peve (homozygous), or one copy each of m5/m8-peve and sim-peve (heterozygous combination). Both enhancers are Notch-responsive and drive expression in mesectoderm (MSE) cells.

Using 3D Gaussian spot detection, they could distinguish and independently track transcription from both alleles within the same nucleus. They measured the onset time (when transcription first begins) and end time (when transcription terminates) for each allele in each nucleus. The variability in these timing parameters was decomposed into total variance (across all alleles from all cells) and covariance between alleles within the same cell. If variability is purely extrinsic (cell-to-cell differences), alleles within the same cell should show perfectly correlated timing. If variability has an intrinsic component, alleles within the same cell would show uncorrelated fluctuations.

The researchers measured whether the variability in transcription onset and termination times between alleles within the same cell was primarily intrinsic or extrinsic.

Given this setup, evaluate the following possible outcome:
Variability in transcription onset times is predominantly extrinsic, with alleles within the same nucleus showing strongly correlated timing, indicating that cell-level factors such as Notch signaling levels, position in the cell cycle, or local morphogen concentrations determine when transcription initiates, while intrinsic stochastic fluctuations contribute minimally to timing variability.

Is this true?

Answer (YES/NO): YES